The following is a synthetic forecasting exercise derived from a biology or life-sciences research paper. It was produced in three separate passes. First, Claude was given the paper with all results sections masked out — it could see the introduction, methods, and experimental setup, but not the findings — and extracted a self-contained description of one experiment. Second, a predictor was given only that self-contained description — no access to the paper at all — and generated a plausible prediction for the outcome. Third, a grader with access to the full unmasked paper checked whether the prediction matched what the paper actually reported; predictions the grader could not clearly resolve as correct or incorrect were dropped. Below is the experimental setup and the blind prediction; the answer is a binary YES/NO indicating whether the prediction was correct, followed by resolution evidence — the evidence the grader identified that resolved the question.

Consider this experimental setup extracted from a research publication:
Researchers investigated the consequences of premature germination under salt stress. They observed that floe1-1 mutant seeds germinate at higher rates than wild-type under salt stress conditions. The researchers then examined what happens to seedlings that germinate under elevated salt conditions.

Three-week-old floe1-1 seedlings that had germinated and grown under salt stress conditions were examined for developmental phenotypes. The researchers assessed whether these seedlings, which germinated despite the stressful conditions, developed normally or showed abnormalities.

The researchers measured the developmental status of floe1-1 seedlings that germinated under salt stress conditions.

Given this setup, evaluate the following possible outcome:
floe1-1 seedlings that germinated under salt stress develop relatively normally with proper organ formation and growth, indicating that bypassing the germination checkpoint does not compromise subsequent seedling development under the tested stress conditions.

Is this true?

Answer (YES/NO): NO